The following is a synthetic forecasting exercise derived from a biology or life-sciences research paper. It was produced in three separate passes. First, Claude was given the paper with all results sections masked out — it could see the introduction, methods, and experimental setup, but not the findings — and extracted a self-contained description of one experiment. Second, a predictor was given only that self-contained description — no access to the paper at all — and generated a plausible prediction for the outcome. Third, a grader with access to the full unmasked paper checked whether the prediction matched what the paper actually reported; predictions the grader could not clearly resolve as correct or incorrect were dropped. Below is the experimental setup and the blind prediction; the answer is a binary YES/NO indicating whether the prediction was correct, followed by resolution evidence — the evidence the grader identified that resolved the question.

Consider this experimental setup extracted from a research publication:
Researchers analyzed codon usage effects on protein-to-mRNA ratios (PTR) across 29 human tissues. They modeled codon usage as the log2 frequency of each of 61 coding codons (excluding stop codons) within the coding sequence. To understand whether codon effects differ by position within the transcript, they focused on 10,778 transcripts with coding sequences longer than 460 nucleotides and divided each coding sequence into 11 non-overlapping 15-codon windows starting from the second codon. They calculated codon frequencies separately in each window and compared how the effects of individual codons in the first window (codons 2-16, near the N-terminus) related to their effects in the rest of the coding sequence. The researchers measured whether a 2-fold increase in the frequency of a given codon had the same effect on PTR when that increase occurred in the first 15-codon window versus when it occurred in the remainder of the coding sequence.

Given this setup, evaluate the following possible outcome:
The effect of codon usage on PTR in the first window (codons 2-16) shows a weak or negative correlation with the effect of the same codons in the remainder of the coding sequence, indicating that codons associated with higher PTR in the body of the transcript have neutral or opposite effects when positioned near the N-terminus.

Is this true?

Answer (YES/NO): NO